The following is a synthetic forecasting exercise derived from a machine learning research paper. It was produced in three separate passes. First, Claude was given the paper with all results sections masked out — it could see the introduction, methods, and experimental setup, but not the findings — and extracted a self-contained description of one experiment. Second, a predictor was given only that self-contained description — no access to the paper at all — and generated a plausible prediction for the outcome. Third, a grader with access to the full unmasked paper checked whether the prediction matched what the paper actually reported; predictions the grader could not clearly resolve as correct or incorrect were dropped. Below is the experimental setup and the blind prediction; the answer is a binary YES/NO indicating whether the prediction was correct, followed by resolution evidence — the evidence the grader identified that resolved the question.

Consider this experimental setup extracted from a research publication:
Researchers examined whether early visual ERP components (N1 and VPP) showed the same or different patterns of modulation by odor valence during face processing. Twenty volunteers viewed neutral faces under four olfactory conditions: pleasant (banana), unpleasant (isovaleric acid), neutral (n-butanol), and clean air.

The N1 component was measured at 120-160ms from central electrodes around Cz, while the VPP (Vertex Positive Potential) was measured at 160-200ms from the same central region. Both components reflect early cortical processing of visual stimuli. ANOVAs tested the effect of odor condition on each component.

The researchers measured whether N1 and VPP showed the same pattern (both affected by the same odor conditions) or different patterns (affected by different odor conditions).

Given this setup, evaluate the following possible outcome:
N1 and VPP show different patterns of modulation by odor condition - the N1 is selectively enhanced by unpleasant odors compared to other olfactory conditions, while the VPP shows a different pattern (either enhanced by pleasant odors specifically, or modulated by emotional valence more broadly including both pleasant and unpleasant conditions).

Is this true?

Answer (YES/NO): NO